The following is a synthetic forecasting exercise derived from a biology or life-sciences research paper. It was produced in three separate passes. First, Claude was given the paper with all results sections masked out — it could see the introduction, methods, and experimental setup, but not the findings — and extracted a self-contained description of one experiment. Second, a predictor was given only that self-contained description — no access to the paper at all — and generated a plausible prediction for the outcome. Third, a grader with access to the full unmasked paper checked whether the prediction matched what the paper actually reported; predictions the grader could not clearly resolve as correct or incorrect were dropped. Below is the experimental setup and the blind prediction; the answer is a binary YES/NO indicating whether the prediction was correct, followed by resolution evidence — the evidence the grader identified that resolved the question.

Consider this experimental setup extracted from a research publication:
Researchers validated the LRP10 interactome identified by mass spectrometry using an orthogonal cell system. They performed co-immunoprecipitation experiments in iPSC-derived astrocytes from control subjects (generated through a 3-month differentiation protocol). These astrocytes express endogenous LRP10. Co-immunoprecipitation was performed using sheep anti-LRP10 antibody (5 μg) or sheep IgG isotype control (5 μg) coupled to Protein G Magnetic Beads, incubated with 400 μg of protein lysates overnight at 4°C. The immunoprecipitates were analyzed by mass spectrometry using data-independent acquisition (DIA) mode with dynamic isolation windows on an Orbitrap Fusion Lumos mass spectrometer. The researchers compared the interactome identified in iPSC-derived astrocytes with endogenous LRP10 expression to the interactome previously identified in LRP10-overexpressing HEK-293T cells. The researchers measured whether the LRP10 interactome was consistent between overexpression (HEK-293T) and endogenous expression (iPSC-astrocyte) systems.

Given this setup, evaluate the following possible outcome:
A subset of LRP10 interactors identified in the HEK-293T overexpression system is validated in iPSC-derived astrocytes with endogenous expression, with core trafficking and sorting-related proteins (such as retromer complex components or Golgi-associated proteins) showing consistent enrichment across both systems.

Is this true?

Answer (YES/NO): NO